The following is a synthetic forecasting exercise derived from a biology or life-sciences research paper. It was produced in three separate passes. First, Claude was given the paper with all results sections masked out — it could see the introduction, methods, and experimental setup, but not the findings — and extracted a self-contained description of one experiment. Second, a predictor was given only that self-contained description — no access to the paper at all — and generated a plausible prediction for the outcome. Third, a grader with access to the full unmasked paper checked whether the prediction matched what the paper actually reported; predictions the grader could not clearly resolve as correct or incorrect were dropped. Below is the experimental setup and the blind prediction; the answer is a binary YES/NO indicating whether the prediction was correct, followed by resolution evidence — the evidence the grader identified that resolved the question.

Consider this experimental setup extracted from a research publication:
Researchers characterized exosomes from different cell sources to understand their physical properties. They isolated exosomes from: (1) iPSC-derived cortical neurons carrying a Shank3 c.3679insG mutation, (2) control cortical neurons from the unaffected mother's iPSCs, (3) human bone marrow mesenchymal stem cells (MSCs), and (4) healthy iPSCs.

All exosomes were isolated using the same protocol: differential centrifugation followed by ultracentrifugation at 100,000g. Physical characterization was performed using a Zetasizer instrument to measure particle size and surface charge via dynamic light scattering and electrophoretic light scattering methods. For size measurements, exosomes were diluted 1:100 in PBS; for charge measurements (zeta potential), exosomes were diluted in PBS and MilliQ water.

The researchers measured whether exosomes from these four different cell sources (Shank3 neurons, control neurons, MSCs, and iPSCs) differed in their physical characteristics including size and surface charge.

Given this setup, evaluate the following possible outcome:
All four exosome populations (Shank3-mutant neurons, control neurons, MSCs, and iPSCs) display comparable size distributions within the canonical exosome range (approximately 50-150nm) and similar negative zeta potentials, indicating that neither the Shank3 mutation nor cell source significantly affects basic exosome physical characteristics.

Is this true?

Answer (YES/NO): NO